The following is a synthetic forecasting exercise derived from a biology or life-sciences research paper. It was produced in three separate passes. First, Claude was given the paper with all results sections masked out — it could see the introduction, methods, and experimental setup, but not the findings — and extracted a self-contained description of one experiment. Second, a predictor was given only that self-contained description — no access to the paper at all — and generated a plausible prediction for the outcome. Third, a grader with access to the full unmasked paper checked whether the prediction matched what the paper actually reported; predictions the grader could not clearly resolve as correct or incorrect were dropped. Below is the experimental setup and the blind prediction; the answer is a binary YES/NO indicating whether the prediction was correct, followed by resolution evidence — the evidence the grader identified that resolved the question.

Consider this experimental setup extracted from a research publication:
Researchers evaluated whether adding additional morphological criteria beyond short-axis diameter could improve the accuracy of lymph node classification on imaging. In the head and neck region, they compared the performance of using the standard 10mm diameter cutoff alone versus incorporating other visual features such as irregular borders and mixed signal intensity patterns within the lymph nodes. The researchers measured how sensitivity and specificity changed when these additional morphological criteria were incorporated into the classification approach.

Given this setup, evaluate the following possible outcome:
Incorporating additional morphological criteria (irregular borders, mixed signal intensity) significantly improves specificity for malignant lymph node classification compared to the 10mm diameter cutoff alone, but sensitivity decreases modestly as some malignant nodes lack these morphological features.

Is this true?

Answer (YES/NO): YES